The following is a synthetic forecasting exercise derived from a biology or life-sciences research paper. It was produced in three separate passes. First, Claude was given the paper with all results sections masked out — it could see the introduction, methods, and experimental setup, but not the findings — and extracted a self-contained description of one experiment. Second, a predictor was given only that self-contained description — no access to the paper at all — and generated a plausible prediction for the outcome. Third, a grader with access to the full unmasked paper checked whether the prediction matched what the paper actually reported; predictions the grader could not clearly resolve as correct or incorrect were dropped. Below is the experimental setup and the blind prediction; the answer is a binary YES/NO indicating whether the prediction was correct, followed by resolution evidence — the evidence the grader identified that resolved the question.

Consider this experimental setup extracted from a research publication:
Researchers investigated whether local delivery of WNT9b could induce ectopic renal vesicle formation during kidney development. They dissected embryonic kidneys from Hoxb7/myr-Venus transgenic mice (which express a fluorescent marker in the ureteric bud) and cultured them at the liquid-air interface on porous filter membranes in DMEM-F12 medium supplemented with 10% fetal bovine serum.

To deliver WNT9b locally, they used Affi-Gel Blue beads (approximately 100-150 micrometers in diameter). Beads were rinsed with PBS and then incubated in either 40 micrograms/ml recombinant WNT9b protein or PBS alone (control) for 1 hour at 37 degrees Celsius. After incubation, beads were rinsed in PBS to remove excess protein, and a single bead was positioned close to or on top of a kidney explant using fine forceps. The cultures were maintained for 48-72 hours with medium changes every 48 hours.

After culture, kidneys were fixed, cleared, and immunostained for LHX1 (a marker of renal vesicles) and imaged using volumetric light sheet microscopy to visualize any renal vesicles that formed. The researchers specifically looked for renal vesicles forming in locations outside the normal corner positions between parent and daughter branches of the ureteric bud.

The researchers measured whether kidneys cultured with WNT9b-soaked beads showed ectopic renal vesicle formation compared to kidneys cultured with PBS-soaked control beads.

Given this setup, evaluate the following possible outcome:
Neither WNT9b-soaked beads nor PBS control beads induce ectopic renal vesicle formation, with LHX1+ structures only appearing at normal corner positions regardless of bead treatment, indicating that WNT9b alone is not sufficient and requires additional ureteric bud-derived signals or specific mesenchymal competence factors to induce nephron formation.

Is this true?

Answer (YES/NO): NO